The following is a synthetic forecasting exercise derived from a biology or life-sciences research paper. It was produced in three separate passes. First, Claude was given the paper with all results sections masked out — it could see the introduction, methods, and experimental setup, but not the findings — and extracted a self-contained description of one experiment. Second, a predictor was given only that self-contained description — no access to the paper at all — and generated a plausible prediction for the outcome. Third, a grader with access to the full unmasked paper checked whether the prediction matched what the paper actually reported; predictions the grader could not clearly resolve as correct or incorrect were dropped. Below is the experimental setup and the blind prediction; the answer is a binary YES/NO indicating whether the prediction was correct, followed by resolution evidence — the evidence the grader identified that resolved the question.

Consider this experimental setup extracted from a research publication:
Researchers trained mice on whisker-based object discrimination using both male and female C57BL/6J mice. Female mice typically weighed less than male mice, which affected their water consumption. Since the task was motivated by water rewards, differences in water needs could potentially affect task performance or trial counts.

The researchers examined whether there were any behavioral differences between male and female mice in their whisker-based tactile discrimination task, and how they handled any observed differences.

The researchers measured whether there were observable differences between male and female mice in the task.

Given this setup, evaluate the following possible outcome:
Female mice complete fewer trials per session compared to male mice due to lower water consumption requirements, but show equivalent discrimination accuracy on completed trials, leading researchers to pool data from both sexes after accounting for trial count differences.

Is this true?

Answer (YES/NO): NO